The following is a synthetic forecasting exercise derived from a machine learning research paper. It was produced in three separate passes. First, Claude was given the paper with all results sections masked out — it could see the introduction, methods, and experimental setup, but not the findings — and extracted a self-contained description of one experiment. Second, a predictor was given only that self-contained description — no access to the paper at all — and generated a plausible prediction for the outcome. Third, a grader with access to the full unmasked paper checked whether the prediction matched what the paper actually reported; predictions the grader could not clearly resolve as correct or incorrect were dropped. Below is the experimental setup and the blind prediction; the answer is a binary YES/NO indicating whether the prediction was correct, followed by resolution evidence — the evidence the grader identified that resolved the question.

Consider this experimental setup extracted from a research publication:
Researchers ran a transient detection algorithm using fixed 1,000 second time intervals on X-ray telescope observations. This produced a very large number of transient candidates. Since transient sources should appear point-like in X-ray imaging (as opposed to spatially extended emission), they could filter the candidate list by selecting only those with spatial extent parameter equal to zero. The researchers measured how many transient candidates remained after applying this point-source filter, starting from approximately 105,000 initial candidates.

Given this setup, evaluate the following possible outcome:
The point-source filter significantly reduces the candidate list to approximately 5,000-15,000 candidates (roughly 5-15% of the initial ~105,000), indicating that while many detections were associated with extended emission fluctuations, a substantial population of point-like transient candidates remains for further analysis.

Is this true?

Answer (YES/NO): NO